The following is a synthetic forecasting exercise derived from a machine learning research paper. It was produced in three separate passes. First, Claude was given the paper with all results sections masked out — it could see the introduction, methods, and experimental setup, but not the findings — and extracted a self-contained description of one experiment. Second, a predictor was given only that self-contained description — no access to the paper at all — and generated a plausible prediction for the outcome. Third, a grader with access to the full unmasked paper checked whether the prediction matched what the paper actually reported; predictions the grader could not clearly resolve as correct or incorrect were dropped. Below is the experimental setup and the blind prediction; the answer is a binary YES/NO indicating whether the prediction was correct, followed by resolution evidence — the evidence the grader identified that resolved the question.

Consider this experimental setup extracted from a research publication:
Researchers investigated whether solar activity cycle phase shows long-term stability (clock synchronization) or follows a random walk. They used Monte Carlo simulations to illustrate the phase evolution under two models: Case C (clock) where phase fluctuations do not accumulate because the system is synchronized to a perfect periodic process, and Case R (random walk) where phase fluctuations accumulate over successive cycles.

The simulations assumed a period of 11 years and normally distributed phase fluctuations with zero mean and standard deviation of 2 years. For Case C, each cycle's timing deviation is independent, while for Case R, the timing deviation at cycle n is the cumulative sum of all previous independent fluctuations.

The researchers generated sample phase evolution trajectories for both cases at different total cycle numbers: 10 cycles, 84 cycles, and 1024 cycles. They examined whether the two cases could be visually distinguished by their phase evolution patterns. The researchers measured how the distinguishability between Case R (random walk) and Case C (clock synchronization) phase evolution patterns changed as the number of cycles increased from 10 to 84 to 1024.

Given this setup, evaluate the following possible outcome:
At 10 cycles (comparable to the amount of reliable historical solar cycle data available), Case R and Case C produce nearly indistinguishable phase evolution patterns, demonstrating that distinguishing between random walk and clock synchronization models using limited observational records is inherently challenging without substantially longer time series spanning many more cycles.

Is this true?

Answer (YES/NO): NO